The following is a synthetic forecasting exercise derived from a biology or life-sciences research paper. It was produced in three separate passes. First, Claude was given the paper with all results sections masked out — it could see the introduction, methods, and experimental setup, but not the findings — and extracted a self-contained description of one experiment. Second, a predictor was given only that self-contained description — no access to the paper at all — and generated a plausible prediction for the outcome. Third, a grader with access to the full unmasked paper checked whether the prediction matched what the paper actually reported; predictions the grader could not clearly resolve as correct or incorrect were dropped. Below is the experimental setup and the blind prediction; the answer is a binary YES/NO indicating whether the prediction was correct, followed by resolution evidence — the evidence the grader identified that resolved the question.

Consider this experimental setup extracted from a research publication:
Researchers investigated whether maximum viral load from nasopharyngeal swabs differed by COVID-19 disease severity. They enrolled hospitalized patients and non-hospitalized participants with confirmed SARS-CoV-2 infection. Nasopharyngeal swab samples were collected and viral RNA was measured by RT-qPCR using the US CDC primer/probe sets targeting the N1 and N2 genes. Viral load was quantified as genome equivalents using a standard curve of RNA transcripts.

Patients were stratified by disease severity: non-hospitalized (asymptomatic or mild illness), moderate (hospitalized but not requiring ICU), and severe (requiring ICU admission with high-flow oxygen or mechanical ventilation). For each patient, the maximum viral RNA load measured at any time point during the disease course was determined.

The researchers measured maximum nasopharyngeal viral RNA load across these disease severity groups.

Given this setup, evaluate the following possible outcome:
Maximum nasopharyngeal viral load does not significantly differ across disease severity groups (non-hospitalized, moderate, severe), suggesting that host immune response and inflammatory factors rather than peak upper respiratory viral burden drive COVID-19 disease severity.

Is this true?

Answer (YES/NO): YES